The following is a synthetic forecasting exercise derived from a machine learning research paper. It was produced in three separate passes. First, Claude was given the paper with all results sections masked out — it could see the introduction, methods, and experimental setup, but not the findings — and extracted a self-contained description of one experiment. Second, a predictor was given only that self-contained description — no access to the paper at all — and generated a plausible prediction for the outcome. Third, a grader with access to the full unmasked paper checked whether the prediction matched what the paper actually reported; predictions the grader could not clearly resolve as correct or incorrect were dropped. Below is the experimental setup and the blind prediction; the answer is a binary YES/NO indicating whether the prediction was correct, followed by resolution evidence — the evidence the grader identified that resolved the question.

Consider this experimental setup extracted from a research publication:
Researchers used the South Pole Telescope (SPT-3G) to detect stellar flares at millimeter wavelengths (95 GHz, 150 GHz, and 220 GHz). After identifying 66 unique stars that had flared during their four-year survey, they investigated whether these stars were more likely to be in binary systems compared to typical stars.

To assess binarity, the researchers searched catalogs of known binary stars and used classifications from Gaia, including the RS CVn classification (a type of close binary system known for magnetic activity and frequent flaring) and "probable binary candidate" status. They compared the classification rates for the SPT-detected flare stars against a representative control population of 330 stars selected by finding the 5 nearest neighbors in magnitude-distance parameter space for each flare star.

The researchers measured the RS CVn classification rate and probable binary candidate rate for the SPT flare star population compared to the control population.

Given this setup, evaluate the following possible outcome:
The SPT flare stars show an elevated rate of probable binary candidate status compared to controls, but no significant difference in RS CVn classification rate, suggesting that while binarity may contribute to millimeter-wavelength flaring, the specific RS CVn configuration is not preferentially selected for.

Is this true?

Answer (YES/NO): NO